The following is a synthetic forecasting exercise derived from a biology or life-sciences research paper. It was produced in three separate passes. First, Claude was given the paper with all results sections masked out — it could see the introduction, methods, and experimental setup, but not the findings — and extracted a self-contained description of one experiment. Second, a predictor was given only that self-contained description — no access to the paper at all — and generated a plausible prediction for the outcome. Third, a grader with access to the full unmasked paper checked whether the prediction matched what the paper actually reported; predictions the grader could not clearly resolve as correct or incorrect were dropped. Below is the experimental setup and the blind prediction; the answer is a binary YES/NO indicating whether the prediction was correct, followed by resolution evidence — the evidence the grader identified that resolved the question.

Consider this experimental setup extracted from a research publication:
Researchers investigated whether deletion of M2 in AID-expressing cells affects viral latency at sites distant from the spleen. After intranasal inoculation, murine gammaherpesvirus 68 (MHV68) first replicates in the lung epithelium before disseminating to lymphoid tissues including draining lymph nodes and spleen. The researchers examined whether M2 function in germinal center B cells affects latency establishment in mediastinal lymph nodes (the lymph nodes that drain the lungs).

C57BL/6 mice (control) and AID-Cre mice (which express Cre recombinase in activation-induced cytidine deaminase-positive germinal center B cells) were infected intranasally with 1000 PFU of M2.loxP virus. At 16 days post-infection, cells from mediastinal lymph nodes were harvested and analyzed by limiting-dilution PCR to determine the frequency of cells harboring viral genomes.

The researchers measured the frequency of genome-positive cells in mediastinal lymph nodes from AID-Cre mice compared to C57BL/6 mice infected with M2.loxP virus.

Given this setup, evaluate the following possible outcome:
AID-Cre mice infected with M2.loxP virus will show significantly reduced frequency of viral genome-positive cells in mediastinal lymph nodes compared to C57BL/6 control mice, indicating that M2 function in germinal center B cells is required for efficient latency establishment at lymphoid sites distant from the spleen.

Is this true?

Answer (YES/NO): NO